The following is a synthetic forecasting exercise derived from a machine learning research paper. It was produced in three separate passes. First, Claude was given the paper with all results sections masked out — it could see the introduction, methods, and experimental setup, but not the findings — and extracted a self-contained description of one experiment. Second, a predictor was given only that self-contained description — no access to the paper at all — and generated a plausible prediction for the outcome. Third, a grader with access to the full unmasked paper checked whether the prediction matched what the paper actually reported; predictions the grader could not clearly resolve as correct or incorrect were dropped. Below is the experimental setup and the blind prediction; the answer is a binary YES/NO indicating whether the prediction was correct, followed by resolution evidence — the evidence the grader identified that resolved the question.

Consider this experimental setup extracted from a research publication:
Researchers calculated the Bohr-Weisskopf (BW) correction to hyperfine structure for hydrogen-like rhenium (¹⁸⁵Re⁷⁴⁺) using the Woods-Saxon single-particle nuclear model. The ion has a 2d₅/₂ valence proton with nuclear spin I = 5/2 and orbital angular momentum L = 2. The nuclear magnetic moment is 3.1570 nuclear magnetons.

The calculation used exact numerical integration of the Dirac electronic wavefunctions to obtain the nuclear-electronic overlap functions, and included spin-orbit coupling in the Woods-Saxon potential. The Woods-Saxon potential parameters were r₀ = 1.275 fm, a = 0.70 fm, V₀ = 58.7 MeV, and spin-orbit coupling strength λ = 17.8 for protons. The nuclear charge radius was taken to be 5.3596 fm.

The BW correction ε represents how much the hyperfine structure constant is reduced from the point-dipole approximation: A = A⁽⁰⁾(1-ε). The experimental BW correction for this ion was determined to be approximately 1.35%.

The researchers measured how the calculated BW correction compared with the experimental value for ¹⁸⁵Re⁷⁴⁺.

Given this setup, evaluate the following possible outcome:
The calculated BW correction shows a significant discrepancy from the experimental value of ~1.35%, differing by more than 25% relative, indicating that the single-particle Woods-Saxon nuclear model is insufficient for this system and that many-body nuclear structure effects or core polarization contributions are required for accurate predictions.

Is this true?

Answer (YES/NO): NO